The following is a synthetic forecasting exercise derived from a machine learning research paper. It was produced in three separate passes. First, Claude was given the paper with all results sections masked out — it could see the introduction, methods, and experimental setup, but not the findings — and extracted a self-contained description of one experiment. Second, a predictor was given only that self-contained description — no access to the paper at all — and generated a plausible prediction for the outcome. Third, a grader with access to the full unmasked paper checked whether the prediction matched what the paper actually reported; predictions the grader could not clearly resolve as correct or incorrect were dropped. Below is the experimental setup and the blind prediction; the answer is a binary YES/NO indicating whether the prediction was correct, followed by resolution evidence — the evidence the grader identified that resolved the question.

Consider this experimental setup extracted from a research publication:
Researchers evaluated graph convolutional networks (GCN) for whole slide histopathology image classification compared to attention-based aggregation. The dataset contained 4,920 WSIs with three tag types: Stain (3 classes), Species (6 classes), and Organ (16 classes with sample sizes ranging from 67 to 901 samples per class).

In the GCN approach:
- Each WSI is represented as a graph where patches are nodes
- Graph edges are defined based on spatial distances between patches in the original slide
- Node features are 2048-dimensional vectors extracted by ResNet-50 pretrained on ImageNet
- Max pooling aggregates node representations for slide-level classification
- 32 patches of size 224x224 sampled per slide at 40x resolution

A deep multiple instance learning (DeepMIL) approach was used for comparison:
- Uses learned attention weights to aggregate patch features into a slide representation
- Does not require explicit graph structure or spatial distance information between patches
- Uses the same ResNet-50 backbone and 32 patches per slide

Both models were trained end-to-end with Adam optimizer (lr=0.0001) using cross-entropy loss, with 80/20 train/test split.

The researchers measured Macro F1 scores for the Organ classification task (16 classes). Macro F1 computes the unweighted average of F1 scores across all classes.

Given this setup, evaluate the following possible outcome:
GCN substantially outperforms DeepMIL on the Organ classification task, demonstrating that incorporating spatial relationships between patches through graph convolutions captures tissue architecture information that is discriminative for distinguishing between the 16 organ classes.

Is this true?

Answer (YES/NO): NO